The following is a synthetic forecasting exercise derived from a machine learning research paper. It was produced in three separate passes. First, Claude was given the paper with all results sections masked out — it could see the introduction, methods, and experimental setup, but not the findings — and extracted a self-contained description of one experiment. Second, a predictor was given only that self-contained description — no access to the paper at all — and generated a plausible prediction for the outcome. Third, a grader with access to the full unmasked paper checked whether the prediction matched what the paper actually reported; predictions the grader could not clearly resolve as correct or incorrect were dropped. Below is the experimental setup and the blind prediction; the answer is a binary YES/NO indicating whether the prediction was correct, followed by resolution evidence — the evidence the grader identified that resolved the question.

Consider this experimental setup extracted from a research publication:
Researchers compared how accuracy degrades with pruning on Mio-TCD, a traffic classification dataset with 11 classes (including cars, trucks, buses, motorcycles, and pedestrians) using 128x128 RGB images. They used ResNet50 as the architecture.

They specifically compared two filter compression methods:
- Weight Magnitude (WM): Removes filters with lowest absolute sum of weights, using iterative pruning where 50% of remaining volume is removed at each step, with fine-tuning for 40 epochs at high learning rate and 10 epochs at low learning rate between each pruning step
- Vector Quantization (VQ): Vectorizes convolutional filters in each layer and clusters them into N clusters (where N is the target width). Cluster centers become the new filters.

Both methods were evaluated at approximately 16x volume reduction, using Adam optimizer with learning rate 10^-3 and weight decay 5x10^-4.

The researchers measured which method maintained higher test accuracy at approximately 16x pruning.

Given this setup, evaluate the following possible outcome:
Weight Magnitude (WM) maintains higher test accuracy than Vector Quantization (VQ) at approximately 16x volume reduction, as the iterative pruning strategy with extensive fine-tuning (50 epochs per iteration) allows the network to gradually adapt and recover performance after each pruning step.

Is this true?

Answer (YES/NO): YES